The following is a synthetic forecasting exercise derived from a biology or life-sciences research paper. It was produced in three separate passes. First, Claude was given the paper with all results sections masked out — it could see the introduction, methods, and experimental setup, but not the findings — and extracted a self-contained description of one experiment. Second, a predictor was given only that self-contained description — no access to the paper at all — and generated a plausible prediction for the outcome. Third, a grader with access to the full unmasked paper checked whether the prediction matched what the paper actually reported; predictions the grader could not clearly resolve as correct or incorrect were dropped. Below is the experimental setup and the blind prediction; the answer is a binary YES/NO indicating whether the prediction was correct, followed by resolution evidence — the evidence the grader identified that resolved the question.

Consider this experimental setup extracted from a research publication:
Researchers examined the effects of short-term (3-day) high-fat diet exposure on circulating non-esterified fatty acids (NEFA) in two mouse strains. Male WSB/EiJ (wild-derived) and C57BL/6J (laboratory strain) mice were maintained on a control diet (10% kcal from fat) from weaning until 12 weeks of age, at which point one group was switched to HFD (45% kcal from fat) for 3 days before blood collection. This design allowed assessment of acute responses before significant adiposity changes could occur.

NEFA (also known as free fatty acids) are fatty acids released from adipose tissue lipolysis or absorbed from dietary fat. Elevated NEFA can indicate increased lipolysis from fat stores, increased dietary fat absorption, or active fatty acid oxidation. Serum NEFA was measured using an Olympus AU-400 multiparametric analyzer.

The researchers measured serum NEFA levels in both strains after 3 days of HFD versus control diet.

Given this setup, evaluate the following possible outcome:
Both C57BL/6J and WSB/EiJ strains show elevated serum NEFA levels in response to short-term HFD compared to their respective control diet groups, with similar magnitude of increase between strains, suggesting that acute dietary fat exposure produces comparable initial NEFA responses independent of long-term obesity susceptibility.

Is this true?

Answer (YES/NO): NO